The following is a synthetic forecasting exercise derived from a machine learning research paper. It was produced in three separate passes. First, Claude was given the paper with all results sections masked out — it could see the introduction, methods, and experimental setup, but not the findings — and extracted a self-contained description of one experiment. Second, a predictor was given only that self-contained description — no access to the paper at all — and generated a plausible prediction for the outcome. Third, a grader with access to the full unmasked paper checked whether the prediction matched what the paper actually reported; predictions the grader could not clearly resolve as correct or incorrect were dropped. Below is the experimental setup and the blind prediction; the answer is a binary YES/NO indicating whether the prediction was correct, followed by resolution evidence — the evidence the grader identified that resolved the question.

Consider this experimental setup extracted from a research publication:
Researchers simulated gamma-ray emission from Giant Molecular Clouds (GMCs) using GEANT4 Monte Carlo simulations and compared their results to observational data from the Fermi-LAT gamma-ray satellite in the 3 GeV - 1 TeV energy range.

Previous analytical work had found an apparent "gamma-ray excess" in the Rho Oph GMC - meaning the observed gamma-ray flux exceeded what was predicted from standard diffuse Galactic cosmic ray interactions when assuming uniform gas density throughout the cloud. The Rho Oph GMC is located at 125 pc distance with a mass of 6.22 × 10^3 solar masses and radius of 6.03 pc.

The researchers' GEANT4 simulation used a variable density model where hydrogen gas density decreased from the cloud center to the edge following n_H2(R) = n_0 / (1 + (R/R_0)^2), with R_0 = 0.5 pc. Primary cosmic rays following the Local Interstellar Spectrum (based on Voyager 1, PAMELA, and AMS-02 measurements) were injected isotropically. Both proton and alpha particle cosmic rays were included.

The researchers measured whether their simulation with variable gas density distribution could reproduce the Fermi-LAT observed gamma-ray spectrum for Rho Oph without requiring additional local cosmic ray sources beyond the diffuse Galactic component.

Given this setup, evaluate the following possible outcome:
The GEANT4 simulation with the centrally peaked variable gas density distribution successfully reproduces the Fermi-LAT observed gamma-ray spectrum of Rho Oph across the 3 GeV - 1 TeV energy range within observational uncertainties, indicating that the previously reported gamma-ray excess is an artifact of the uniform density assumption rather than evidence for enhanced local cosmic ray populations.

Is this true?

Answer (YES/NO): NO